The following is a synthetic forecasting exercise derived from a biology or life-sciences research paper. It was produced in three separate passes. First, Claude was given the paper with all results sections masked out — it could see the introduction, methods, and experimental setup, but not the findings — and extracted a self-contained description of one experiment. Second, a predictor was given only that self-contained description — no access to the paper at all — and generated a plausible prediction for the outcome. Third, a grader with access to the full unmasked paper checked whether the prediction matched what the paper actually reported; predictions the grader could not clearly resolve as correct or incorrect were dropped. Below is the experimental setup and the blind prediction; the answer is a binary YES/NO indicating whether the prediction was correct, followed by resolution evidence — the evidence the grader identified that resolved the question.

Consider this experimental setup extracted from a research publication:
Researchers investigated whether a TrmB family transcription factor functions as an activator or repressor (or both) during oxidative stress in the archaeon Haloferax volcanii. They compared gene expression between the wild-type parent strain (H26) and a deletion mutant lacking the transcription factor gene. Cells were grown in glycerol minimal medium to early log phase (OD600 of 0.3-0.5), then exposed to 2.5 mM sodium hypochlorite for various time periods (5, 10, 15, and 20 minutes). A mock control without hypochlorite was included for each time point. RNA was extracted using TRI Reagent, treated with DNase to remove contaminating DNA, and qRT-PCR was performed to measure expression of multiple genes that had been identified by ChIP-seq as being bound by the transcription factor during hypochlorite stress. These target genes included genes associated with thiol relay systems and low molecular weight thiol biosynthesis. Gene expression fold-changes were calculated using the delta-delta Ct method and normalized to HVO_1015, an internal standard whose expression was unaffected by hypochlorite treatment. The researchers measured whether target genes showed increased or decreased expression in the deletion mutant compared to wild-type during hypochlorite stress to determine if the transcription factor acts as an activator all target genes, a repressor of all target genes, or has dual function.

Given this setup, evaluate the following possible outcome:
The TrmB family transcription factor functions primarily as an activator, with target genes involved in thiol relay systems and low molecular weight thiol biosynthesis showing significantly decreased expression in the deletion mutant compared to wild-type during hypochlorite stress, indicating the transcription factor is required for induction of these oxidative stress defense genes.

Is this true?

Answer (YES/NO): NO